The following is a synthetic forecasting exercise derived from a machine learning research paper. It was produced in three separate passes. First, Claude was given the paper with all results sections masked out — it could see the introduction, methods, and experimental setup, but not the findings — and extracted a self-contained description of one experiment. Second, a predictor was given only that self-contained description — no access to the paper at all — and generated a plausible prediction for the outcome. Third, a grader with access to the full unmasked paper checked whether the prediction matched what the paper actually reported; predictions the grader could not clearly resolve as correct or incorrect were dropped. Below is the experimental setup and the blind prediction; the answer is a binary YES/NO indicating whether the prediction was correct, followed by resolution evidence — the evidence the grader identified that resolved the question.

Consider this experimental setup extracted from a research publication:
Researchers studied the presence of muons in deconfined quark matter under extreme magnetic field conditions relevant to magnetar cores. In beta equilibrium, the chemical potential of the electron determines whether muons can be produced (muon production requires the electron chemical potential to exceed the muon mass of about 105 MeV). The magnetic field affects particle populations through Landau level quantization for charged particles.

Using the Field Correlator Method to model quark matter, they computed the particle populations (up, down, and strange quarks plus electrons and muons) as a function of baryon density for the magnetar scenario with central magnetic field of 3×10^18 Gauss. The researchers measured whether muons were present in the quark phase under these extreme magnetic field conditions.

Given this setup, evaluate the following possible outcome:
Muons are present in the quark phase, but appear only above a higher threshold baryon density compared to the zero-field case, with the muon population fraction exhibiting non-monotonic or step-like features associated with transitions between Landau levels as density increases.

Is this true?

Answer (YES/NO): NO